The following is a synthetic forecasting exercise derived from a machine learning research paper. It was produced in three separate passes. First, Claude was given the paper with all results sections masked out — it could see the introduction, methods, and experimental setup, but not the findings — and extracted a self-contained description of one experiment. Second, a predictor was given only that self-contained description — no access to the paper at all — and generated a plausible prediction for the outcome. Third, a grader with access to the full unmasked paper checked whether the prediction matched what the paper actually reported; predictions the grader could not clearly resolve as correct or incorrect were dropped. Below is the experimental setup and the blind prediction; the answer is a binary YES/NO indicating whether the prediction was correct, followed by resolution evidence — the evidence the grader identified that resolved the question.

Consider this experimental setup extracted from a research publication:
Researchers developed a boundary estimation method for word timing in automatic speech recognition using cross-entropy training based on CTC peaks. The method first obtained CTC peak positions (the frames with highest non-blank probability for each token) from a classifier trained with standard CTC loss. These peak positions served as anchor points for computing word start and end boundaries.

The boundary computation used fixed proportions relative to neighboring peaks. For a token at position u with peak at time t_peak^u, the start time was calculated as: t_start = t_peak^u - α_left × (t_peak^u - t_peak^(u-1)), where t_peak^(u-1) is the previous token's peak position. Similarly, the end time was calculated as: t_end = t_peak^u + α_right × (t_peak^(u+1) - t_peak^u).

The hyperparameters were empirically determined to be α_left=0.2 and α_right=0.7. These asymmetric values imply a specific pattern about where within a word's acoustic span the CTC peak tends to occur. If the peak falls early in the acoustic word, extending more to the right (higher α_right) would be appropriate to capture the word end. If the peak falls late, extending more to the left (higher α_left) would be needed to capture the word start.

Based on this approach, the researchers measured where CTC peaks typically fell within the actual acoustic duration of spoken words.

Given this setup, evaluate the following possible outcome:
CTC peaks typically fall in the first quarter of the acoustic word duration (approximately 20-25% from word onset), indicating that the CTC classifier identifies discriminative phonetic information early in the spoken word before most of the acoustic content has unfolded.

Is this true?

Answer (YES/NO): YES